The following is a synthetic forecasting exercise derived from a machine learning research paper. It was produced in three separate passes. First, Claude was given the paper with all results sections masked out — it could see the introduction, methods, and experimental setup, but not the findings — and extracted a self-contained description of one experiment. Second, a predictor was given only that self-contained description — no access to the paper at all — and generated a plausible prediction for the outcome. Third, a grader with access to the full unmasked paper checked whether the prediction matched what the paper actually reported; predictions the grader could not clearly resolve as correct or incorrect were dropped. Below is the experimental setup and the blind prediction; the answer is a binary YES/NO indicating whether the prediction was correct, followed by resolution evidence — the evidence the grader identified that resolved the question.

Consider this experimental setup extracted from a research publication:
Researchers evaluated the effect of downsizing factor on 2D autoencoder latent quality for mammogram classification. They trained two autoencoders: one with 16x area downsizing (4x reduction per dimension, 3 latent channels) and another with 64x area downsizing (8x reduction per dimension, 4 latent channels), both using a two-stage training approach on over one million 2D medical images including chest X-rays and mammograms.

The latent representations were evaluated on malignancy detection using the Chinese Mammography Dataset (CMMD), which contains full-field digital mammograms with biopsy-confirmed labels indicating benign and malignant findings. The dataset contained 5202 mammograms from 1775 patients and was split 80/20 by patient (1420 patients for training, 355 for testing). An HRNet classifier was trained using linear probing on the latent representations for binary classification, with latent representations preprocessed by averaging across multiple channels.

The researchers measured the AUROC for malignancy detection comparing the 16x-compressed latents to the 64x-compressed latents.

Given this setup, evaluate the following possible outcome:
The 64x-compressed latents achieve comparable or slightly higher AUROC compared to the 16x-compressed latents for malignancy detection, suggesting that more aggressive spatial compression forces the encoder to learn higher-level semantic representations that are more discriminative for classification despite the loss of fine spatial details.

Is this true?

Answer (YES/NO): NO